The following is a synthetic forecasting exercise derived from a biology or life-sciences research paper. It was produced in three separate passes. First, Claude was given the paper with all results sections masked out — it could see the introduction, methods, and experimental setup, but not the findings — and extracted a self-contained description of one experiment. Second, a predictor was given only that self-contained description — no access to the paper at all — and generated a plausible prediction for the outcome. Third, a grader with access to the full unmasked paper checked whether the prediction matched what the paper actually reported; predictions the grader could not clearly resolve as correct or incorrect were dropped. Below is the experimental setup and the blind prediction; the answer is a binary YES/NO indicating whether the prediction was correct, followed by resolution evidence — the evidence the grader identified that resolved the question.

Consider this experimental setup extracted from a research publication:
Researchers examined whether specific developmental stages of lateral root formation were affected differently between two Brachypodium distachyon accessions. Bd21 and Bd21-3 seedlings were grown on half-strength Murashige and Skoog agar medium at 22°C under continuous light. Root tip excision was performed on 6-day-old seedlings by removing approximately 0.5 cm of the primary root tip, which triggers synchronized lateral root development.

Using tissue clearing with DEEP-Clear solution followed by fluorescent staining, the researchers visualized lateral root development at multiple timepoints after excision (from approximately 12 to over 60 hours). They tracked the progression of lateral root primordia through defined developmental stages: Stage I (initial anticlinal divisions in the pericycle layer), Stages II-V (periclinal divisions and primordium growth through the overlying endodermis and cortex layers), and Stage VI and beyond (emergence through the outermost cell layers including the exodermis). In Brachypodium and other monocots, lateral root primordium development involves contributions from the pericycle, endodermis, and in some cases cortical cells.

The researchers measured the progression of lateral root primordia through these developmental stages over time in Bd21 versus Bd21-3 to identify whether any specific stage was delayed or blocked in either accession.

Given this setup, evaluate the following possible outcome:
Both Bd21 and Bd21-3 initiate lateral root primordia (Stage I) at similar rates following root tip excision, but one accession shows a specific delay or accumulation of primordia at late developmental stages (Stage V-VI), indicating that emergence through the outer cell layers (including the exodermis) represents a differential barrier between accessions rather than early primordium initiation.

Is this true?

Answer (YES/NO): NO